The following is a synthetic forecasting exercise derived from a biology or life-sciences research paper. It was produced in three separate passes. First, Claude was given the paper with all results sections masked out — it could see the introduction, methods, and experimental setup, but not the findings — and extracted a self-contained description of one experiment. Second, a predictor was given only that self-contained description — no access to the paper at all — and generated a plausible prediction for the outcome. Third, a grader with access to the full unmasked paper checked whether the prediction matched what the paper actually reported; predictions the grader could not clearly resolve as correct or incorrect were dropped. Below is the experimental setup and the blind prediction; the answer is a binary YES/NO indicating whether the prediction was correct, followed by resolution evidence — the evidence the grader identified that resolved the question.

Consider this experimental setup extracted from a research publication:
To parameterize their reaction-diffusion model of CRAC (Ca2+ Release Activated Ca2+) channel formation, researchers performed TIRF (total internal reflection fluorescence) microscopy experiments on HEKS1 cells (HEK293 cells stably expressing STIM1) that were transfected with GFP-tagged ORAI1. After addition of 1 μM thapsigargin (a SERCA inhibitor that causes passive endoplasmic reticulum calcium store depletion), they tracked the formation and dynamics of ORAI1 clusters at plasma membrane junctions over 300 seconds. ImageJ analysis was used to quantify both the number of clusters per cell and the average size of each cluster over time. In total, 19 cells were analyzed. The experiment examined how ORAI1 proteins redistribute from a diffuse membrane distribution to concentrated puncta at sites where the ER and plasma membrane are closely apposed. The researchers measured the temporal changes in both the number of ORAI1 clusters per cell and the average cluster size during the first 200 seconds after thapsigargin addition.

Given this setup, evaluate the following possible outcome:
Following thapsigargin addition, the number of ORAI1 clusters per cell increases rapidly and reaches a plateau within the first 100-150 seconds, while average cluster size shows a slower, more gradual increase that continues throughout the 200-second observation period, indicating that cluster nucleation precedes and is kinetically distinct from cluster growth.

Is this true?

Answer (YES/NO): NO